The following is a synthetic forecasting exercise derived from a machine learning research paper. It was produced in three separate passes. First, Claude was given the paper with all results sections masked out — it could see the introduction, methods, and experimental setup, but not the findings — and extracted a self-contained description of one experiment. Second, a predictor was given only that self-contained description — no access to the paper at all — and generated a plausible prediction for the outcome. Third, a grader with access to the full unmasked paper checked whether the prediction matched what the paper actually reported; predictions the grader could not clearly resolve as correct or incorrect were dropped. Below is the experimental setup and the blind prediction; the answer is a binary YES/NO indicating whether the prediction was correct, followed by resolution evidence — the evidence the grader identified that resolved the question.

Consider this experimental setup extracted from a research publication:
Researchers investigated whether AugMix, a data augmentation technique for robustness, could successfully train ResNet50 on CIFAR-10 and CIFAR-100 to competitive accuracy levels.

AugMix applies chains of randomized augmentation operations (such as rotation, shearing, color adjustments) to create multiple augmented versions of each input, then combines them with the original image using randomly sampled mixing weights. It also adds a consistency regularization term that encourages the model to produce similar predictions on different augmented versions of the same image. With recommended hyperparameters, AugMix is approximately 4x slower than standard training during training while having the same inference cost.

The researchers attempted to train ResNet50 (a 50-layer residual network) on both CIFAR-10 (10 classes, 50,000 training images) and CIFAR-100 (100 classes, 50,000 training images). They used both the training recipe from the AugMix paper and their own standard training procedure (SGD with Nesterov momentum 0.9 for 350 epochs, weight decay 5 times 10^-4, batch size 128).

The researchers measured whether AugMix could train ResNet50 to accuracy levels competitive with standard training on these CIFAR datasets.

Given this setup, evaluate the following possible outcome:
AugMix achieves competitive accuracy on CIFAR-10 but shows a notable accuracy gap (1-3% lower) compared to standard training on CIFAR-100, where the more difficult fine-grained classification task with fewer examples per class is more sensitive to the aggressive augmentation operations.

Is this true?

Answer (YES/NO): NO